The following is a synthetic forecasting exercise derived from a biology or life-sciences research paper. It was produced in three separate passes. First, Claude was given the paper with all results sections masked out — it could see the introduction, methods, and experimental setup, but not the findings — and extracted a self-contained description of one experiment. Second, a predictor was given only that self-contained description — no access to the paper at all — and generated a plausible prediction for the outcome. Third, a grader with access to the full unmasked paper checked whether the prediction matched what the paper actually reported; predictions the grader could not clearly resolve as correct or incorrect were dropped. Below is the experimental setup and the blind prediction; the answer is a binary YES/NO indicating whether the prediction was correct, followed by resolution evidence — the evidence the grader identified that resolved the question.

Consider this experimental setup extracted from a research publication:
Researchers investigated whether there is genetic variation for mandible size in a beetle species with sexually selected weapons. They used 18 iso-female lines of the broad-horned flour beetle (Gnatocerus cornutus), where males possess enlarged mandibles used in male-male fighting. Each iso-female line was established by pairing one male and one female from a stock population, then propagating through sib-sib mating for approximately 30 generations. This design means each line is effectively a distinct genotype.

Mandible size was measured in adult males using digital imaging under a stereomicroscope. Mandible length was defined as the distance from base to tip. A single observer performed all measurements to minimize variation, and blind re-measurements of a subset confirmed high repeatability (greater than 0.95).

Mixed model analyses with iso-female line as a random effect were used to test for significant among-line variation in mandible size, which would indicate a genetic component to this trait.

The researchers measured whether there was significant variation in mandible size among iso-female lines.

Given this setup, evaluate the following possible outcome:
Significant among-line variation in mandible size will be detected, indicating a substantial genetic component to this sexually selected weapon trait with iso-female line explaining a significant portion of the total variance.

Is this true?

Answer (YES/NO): YES